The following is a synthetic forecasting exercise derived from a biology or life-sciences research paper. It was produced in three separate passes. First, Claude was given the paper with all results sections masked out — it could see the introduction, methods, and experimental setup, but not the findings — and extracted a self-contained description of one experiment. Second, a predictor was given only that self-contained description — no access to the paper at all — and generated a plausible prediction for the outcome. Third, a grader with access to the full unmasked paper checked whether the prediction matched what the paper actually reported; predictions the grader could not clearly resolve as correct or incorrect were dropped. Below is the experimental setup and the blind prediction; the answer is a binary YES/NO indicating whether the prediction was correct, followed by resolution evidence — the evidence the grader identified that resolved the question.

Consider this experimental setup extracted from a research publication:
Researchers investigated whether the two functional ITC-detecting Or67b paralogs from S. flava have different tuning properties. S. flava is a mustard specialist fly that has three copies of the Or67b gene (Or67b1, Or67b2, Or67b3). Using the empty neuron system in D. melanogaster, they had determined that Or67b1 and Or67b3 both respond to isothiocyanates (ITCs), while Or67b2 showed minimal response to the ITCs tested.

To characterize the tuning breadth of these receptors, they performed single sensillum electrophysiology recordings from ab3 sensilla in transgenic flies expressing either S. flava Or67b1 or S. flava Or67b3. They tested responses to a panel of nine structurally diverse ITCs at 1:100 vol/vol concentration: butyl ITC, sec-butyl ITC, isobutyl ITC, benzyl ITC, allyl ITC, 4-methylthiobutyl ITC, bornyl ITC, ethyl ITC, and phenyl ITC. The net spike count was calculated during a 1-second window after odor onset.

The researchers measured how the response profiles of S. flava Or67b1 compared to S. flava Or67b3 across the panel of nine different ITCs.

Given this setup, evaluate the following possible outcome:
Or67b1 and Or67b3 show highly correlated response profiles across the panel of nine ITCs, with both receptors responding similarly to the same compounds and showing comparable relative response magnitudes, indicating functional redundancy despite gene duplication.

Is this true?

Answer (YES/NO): NO